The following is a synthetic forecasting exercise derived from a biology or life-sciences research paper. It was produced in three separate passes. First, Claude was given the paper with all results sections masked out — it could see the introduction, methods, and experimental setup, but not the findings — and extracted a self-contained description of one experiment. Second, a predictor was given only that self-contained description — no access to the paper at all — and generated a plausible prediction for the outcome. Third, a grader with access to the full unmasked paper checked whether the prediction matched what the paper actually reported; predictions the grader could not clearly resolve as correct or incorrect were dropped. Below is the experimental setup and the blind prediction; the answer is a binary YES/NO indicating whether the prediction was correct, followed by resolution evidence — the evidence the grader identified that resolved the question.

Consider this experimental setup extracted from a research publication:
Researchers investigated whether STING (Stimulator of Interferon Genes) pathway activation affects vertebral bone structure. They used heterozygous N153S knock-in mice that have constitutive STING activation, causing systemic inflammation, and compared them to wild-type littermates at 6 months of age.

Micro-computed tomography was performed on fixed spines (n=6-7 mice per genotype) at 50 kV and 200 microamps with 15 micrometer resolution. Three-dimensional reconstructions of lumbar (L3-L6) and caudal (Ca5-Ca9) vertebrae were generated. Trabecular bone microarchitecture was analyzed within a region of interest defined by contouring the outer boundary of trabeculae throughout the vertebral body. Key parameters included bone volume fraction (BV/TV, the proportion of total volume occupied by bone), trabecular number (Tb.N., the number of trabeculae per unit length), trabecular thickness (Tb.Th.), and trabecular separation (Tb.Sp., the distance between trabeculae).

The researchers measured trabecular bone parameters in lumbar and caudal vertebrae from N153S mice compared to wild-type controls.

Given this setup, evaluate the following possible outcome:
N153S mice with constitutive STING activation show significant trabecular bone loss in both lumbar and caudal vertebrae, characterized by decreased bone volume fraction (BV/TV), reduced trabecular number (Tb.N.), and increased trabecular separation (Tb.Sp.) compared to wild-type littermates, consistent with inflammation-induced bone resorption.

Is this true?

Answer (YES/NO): NO